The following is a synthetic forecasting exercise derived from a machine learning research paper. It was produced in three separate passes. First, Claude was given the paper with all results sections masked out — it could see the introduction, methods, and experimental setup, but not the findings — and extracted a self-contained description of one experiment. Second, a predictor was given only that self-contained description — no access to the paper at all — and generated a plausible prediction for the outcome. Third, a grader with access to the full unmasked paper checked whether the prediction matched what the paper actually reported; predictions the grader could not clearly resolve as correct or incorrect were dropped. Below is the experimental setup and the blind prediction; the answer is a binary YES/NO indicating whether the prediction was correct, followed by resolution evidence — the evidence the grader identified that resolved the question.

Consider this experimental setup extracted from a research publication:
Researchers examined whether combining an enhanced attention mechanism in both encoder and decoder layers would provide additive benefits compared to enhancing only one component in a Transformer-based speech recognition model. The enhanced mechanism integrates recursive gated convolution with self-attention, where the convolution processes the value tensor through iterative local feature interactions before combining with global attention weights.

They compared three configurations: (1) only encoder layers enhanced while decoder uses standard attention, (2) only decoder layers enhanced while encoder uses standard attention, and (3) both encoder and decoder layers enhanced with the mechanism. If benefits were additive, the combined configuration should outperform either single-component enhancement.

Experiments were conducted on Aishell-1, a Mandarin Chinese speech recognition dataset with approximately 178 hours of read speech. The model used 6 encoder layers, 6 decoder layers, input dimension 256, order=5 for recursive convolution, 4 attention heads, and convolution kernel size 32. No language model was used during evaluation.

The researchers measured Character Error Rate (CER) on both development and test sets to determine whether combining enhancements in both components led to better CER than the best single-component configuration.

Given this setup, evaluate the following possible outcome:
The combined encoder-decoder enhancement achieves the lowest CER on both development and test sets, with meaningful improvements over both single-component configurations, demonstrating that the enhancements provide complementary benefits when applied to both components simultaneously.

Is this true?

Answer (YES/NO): NO